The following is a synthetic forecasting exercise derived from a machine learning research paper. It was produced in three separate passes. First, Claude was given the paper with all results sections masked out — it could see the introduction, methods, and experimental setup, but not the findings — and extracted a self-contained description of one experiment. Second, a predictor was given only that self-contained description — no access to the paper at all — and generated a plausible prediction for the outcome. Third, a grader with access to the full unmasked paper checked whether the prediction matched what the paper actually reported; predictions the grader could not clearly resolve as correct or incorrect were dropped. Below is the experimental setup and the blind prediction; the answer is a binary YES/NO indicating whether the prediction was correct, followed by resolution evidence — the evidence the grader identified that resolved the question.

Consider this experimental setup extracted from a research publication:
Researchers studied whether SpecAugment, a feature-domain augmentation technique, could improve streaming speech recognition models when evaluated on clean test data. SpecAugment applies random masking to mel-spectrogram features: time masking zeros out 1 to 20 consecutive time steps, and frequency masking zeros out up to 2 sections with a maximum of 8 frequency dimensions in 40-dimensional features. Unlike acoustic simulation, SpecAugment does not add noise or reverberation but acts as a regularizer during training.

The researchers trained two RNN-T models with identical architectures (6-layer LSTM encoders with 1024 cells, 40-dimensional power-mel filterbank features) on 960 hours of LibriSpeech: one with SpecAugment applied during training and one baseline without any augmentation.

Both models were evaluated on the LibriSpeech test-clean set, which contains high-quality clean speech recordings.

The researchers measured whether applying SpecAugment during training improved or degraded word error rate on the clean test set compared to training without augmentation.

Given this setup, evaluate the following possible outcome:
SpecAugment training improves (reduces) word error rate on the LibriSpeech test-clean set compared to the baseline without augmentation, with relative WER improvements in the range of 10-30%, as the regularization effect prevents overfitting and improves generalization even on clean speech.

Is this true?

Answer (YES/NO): NO